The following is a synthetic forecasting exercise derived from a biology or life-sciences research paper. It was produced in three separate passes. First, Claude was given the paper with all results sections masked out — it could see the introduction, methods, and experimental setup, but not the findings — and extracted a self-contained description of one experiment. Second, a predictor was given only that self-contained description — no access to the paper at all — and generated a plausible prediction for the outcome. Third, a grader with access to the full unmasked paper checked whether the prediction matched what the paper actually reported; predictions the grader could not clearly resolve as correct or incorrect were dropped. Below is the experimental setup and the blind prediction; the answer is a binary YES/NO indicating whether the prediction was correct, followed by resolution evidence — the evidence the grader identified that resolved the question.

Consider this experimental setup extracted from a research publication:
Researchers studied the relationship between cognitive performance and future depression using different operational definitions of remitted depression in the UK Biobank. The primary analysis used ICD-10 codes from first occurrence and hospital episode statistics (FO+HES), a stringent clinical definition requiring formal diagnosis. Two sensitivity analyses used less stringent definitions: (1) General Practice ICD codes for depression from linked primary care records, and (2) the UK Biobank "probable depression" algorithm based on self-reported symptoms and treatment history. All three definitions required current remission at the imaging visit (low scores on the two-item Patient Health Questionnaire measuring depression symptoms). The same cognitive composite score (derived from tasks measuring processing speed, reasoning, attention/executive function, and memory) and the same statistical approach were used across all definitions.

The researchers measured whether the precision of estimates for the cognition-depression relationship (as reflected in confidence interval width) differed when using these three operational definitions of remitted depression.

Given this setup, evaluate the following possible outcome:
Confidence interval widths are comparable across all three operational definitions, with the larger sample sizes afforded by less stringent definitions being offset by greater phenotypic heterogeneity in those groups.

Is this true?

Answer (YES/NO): NO